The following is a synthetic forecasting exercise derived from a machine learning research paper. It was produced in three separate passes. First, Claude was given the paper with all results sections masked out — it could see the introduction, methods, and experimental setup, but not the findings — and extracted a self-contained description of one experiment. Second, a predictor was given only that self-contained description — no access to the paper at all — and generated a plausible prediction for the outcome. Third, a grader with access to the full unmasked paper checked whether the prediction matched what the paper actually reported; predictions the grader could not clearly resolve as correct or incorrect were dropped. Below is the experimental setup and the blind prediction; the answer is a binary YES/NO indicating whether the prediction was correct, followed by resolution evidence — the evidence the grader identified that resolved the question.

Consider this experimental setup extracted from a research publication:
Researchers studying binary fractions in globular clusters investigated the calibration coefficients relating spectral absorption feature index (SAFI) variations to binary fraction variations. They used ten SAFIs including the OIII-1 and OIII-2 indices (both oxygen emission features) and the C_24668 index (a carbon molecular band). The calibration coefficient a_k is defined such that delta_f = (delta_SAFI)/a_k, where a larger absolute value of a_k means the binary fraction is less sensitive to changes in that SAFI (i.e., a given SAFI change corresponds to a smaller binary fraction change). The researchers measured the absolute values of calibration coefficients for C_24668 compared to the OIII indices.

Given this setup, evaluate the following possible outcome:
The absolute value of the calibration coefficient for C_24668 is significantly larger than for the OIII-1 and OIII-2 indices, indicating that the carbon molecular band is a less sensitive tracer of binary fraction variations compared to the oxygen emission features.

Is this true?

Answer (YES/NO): YES